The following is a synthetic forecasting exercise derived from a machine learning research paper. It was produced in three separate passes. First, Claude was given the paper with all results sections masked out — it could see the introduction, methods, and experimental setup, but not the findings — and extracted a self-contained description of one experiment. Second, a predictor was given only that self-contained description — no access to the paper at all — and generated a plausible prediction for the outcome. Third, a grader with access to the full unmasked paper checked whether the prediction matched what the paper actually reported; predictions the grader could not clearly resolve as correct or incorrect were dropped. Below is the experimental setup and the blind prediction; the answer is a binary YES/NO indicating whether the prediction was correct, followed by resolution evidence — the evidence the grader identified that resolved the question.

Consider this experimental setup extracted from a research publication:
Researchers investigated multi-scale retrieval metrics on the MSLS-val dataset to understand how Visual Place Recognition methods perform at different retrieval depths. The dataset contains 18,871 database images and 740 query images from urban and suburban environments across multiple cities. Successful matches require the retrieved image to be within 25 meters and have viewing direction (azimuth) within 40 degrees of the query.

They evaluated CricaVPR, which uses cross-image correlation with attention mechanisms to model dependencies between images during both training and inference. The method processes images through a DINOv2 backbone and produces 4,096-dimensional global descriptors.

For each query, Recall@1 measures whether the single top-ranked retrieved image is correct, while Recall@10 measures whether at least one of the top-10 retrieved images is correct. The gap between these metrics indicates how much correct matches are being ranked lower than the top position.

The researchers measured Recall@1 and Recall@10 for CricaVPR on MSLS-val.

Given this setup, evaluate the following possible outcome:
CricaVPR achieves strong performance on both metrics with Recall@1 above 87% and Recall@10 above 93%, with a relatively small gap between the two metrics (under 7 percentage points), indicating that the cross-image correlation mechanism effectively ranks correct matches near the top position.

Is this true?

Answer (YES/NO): YES